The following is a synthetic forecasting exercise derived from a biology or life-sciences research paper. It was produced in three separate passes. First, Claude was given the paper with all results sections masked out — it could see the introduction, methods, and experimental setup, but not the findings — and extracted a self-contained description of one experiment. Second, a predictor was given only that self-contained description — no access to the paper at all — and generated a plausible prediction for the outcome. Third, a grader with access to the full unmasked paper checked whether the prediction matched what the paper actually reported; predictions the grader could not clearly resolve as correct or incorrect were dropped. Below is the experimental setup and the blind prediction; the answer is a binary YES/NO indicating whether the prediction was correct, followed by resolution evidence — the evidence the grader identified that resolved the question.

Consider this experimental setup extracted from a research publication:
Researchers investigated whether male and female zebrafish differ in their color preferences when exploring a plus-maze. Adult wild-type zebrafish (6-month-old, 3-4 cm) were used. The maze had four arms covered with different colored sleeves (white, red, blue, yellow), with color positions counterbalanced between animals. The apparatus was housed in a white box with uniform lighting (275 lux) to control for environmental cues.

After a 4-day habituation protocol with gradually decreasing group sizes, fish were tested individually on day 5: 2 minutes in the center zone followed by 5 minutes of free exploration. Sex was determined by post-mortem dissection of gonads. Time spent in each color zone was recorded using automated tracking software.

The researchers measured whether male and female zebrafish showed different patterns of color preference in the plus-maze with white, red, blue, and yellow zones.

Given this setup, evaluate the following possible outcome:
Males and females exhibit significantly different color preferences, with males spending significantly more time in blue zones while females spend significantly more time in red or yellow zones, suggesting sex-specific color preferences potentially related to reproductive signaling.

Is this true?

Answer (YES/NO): NO